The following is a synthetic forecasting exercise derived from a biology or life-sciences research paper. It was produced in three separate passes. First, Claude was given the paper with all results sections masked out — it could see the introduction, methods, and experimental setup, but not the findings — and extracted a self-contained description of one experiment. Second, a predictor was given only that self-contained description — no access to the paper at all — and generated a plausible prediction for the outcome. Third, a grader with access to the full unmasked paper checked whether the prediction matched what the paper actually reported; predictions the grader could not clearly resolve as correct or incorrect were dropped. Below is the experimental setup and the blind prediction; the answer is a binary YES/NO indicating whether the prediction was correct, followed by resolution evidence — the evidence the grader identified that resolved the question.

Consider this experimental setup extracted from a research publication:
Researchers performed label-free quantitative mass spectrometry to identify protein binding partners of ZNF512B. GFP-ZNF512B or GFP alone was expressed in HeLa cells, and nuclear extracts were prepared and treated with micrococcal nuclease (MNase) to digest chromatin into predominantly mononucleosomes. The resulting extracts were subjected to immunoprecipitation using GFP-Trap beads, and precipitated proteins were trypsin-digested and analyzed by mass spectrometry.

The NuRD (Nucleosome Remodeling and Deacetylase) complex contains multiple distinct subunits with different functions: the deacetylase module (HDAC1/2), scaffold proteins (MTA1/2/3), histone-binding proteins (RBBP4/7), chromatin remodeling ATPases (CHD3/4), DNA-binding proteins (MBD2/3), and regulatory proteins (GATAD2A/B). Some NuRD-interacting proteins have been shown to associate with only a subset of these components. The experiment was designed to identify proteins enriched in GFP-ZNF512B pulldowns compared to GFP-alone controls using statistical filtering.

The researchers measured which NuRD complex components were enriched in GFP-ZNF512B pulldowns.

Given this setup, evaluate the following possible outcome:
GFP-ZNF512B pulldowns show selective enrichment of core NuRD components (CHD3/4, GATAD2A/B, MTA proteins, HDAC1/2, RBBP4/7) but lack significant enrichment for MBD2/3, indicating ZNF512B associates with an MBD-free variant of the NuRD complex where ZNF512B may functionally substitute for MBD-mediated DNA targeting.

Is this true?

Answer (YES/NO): NO